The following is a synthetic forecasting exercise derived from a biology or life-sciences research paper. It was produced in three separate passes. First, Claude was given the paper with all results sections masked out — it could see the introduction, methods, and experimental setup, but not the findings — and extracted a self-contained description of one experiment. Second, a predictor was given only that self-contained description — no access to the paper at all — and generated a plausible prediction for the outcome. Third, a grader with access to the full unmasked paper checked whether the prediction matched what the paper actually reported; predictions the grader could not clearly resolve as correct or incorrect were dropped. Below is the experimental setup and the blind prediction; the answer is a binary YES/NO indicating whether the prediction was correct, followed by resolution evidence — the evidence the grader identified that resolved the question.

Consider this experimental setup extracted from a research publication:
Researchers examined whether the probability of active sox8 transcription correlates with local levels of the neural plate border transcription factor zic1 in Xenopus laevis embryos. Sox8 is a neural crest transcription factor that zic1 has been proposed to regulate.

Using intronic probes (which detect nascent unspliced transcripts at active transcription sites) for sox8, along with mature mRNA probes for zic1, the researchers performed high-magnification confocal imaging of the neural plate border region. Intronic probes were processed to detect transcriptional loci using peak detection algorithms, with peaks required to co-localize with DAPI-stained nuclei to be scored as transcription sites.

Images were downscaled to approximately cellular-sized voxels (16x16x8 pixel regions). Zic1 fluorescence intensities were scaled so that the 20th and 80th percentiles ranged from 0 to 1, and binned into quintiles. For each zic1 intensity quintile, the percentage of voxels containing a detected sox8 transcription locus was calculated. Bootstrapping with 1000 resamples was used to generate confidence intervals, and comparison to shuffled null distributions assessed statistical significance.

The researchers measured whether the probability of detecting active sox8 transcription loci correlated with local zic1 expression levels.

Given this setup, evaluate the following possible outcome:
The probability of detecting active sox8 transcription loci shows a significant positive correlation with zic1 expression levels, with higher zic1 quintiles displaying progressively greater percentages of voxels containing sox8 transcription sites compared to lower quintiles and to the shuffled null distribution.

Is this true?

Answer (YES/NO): YES